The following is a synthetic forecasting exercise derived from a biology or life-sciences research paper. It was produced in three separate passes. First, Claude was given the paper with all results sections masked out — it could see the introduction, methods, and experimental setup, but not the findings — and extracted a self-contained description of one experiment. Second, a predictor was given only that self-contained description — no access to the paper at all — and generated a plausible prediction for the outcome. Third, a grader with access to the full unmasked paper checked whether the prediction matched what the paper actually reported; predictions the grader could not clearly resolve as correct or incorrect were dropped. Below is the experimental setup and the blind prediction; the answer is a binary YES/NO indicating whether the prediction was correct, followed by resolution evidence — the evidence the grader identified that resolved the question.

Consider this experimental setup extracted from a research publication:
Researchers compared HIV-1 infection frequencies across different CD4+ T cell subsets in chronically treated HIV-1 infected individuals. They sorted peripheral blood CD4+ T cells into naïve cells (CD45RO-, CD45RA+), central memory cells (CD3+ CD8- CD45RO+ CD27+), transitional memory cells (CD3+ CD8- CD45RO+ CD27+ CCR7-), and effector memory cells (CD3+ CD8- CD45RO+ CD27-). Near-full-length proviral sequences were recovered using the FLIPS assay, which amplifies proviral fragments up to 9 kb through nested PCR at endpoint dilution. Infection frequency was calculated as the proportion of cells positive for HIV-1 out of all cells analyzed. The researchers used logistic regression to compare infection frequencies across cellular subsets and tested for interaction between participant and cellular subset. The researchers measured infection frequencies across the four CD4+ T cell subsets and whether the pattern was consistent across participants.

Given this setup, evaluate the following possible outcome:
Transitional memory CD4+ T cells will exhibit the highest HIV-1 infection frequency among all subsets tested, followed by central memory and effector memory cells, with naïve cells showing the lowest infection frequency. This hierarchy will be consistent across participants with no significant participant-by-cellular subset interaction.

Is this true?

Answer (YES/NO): NO